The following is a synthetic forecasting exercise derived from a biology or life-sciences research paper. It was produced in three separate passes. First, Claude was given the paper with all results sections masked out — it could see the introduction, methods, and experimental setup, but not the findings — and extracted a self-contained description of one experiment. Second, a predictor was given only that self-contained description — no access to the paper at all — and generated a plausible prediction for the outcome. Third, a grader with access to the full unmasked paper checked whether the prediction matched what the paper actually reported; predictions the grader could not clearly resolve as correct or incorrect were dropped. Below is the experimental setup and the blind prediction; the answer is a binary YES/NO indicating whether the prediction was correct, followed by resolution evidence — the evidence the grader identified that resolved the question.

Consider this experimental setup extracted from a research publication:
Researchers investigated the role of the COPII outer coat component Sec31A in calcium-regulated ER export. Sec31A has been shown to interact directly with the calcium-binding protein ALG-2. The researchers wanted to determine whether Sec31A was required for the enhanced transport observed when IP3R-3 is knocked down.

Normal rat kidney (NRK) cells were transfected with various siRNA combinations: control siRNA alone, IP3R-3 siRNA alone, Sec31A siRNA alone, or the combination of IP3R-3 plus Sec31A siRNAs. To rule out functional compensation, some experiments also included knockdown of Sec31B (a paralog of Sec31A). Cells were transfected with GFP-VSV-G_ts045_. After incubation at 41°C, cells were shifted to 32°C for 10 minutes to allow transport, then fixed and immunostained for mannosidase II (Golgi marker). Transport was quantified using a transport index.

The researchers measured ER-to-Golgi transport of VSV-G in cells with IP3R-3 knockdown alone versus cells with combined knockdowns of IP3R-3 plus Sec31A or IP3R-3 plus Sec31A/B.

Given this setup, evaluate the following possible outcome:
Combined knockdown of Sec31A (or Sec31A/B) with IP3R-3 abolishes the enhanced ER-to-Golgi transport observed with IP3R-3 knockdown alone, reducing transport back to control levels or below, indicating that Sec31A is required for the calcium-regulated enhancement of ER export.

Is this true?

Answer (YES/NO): YES